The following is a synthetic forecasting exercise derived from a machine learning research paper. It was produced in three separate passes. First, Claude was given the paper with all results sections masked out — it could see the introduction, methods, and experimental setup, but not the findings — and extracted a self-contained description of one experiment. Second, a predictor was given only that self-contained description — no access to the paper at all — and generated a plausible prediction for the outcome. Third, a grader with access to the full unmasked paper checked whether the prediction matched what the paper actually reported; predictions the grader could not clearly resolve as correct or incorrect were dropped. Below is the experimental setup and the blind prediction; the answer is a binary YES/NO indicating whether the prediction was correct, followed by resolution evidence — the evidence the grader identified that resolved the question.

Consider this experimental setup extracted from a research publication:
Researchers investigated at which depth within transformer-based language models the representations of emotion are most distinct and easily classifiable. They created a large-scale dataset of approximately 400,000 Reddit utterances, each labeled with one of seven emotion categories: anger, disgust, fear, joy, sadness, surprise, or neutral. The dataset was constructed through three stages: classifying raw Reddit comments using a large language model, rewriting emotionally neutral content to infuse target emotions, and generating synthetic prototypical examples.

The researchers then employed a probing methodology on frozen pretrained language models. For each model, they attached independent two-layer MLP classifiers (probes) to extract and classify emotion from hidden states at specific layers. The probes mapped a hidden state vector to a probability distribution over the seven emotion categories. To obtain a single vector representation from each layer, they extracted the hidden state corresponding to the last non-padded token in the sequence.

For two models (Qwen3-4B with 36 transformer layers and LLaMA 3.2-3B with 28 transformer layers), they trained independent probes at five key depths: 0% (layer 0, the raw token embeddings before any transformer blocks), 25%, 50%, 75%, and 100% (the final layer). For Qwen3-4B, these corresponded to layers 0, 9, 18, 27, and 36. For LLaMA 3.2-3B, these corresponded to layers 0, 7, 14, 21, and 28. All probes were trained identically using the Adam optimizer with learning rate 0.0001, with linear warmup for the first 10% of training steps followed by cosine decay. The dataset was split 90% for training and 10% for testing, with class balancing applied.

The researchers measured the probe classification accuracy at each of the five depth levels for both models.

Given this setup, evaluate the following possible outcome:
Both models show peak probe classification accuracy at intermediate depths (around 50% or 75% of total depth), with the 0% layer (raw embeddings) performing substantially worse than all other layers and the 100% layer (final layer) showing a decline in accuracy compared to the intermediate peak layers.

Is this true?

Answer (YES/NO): YES